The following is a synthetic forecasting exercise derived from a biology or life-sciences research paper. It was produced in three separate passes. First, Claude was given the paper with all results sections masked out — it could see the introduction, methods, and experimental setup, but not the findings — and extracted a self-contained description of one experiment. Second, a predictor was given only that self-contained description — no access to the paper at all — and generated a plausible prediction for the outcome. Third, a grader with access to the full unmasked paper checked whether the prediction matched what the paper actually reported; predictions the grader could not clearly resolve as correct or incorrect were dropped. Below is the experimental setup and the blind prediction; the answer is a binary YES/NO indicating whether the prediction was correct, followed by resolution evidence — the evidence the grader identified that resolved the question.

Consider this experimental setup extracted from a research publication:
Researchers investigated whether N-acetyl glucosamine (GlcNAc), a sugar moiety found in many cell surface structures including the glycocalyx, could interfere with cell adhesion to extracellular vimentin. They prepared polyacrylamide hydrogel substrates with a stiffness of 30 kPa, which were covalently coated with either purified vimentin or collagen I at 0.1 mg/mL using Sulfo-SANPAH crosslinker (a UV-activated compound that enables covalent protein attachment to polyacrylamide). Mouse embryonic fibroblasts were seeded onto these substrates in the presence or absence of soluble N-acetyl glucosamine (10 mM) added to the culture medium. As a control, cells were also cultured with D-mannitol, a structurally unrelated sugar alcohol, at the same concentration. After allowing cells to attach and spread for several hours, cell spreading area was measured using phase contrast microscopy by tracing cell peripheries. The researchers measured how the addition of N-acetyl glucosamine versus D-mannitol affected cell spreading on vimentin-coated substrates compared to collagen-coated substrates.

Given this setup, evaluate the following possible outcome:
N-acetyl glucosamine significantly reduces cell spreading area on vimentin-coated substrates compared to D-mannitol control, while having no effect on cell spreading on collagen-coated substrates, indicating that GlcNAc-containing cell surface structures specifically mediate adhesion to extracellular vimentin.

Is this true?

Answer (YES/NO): YES